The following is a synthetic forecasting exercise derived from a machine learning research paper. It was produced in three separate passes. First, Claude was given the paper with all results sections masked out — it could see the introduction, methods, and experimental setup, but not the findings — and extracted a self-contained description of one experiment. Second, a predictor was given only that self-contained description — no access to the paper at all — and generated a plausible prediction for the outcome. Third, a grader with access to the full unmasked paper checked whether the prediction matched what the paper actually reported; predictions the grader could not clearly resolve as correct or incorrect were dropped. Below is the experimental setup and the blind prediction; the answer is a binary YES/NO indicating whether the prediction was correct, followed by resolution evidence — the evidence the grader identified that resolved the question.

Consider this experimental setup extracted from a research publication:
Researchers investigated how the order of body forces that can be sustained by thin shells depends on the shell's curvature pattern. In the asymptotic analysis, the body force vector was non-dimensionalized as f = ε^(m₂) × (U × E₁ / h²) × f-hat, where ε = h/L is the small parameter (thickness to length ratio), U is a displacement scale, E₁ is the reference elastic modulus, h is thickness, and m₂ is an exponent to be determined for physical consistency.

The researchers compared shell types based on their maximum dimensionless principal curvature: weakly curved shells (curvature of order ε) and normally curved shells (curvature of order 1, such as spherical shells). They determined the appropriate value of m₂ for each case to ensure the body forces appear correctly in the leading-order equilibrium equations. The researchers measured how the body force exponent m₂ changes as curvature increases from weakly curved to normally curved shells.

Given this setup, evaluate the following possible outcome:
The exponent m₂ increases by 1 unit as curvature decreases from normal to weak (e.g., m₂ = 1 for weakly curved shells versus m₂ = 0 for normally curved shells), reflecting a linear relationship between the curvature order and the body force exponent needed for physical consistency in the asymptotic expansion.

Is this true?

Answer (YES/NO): NO